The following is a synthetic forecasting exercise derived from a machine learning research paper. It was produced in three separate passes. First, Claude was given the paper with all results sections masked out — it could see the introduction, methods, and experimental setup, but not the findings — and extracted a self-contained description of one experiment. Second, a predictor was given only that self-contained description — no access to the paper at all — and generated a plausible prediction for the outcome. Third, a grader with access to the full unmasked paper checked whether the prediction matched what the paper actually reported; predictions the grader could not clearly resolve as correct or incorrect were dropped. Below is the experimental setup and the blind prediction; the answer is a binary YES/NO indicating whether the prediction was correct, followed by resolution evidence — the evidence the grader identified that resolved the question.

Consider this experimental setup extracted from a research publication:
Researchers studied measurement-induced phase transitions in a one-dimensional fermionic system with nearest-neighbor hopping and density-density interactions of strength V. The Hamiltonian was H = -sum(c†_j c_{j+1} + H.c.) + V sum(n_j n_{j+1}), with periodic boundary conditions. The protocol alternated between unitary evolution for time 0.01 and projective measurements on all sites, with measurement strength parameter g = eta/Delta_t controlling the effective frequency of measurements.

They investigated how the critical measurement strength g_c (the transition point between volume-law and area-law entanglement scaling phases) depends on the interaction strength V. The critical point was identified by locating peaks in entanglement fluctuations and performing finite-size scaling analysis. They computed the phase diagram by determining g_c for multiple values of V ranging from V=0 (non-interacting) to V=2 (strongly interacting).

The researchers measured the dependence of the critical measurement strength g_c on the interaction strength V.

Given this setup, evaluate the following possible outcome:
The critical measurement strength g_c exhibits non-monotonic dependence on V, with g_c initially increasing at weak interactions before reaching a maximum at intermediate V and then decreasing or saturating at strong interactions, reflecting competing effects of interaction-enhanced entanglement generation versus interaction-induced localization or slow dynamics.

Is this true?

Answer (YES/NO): NO